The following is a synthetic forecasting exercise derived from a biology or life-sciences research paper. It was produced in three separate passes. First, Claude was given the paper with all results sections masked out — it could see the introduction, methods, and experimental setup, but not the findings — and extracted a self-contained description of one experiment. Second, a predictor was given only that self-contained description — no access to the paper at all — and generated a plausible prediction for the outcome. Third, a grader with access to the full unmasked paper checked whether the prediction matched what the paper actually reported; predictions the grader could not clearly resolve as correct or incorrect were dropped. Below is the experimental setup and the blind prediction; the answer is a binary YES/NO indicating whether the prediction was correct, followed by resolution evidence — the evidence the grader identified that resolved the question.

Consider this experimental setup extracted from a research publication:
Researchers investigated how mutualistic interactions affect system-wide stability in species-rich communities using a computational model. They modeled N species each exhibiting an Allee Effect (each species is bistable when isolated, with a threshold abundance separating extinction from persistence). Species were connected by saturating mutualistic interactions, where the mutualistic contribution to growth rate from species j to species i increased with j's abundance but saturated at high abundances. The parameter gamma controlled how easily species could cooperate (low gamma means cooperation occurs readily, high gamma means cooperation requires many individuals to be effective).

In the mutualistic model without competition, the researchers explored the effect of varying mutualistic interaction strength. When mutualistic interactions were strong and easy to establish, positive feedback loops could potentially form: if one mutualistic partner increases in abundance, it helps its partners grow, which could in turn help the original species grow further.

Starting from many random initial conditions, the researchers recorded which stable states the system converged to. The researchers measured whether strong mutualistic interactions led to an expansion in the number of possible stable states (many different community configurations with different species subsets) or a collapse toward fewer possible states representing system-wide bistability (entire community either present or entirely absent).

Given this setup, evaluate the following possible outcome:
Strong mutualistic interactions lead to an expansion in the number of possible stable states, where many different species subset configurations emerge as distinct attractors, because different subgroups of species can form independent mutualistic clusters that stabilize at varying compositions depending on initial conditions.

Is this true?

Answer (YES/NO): NO